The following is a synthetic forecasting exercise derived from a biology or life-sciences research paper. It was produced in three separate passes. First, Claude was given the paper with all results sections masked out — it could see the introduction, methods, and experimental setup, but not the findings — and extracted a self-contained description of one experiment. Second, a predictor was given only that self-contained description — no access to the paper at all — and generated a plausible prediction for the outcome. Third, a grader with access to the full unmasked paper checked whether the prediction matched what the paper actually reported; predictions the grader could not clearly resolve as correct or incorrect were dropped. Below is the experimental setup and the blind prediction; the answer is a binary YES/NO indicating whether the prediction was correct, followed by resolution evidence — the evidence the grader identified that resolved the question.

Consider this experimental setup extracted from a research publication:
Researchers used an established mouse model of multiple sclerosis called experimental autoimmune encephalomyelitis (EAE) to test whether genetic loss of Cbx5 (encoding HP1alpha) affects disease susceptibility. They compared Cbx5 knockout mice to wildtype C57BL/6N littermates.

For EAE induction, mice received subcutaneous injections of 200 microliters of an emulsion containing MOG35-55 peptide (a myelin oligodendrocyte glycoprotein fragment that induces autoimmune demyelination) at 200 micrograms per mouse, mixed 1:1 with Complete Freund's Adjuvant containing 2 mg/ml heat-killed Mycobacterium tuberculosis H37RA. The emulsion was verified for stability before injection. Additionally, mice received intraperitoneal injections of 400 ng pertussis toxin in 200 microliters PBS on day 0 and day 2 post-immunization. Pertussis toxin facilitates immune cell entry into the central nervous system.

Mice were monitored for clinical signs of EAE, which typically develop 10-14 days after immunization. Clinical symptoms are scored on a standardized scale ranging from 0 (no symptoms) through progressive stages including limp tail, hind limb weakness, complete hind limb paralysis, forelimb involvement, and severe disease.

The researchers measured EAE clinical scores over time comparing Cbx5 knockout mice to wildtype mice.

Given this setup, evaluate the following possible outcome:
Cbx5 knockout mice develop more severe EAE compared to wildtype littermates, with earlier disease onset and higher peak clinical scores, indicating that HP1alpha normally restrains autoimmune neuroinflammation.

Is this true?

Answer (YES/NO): YES